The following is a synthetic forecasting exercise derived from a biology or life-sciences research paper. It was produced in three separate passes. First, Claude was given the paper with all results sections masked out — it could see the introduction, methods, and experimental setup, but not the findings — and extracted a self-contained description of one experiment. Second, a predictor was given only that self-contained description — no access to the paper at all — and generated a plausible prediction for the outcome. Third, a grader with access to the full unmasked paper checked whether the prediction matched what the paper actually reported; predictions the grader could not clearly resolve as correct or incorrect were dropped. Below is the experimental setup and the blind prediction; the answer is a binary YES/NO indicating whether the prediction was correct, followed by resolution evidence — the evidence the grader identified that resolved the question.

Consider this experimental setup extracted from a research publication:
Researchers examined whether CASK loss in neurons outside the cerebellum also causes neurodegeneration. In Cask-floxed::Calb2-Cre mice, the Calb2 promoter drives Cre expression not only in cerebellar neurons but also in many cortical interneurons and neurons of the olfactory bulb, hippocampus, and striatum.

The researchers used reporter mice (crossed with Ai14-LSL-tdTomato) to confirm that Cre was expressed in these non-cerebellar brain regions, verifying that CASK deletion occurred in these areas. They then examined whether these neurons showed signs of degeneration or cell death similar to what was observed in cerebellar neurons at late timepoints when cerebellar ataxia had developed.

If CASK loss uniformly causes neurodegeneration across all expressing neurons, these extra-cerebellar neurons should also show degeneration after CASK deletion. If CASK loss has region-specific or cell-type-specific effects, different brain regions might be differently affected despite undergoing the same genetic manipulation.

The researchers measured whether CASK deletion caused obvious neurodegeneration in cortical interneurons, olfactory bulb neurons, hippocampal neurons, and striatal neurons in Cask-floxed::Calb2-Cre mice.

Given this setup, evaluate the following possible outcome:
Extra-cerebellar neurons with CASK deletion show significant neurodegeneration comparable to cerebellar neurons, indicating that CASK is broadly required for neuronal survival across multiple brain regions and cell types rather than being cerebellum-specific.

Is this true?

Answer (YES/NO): NO